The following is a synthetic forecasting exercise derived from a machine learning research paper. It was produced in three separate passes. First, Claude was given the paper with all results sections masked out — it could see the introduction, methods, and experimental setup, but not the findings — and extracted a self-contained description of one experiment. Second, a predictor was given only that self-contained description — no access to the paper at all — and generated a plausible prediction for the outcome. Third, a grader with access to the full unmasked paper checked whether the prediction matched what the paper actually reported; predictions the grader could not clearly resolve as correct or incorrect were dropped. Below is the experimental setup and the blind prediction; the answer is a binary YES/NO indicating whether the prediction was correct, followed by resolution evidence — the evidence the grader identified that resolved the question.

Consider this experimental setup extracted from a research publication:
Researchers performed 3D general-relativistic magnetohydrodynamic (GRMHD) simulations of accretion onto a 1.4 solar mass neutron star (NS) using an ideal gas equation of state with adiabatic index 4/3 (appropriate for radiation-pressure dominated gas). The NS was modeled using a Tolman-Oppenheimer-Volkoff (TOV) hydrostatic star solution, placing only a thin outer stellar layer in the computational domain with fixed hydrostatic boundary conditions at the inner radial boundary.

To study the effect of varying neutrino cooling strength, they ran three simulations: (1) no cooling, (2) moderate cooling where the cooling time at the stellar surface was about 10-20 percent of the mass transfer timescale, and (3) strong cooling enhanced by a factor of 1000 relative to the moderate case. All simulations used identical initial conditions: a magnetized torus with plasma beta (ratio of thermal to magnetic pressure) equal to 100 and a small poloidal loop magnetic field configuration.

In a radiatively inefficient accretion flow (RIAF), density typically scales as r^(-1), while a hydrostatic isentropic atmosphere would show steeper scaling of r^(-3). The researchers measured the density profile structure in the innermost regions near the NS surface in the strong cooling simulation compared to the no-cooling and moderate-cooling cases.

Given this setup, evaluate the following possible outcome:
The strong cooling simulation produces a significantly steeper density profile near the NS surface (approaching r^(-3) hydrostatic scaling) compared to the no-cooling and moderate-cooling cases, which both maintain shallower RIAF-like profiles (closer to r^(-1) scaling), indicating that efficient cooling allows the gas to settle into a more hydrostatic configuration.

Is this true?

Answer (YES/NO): NO